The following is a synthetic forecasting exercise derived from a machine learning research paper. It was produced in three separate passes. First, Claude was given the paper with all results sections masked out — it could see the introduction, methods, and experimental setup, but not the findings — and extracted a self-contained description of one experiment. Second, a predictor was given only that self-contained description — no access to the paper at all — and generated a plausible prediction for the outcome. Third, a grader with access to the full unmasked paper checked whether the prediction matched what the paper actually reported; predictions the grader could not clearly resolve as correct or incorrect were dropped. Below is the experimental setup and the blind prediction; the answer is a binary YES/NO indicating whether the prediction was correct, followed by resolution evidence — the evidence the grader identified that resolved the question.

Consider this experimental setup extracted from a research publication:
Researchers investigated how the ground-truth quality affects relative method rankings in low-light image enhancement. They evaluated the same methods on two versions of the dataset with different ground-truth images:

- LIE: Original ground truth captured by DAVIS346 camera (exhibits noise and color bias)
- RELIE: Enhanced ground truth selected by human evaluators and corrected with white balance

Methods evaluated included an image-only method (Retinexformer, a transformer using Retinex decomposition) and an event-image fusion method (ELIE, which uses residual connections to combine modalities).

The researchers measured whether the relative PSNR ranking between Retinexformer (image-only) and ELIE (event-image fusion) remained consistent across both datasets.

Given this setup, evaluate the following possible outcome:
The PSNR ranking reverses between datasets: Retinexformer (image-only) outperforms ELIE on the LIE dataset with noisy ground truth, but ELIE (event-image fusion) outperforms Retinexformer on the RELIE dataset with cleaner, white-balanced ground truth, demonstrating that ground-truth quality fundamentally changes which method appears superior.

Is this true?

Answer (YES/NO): NO